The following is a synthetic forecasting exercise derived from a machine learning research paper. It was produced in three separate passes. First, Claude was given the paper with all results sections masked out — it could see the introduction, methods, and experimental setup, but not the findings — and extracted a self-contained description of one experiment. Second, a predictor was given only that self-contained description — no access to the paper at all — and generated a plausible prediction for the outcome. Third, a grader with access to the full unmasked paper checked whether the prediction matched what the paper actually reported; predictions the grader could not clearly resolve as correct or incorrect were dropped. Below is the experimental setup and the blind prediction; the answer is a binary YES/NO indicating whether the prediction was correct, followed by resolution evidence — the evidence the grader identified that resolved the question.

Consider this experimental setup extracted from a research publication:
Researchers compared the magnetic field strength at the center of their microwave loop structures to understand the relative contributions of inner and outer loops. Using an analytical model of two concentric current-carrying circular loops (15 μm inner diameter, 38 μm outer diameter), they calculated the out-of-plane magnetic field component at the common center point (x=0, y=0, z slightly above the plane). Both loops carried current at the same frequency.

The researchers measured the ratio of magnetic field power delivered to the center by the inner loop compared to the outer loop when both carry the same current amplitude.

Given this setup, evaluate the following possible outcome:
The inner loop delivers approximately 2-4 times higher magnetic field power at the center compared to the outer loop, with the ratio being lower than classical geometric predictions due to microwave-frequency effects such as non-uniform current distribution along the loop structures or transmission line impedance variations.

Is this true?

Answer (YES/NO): NO